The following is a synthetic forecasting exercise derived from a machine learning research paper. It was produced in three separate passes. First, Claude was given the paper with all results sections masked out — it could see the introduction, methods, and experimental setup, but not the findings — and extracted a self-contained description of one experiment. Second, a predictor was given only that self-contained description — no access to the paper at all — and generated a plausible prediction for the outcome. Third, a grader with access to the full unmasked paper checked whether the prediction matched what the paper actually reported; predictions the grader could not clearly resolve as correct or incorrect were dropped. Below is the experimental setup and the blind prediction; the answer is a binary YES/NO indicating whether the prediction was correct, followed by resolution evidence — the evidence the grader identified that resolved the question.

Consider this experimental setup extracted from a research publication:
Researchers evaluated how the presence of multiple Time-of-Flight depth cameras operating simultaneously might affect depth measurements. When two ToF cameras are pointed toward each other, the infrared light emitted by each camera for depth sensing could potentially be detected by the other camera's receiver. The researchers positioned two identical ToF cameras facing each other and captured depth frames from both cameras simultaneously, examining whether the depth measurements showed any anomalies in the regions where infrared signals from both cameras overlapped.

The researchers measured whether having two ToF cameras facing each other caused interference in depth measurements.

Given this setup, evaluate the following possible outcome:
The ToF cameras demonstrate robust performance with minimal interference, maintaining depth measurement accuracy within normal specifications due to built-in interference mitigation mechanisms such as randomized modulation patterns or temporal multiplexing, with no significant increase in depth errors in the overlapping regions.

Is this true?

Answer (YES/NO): NO